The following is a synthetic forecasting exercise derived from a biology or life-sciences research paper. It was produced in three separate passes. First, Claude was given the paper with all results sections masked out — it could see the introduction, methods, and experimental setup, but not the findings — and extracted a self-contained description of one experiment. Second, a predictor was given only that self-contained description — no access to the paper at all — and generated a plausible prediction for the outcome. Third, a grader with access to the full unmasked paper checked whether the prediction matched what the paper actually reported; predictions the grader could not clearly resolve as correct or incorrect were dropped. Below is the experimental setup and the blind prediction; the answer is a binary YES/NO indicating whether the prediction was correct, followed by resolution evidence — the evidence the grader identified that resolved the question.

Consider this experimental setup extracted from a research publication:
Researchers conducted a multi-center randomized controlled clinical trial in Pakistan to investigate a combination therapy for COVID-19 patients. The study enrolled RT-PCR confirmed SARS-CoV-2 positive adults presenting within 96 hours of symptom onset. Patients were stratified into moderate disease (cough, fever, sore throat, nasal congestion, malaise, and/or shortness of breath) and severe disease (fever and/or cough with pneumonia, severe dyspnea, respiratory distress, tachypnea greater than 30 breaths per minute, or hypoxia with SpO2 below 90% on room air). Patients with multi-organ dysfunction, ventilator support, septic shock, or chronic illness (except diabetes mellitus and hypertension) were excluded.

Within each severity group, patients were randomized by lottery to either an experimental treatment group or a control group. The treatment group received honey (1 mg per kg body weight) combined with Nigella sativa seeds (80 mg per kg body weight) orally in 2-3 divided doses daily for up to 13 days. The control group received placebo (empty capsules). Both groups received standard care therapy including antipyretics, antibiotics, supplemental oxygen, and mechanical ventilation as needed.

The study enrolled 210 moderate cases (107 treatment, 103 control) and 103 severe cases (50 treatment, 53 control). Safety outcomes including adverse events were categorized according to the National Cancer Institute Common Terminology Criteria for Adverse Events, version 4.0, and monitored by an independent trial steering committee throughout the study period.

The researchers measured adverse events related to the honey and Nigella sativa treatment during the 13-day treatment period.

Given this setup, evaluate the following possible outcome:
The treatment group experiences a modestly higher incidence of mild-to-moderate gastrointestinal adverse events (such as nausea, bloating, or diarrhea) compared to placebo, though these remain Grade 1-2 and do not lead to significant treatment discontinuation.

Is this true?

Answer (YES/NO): NO